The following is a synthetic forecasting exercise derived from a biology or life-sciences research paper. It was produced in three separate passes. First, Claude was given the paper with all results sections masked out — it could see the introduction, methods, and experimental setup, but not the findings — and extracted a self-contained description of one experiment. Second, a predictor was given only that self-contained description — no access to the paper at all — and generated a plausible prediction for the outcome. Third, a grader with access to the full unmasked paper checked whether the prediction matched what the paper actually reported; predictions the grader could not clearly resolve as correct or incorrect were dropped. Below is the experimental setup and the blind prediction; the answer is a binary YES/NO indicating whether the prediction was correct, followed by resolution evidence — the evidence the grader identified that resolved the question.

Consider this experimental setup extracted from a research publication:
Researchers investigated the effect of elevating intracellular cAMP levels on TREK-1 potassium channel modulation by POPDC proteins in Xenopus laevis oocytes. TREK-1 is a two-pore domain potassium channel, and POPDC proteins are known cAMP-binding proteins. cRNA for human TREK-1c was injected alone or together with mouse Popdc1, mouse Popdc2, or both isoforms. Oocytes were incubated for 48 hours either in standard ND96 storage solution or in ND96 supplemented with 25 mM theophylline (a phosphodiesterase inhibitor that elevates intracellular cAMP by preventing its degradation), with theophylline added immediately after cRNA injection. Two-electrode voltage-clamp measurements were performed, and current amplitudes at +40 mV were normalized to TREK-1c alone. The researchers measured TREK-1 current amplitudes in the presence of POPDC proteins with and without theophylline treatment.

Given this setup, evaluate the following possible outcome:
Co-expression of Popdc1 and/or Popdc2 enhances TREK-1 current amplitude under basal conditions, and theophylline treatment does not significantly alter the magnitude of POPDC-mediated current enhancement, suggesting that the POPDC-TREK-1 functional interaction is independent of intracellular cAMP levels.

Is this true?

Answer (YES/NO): NO